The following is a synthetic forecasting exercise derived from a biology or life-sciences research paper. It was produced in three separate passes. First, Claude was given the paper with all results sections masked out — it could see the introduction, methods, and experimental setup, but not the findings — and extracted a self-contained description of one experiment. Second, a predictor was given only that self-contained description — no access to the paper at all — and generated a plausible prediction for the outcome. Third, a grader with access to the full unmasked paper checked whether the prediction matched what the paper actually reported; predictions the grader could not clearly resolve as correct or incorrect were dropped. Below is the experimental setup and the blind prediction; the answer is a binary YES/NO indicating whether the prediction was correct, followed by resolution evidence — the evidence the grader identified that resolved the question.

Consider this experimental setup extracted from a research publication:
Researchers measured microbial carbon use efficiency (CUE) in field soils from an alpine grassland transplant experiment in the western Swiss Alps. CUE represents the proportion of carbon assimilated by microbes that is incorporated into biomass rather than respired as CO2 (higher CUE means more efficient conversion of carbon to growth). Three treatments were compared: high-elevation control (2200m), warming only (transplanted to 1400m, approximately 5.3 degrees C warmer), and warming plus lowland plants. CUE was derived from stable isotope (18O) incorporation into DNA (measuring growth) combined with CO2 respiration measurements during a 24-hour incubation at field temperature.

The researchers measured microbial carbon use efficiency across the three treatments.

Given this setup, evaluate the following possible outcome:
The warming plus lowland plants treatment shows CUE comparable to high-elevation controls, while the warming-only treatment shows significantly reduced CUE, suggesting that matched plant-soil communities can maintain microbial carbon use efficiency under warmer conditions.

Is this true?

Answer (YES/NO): NO